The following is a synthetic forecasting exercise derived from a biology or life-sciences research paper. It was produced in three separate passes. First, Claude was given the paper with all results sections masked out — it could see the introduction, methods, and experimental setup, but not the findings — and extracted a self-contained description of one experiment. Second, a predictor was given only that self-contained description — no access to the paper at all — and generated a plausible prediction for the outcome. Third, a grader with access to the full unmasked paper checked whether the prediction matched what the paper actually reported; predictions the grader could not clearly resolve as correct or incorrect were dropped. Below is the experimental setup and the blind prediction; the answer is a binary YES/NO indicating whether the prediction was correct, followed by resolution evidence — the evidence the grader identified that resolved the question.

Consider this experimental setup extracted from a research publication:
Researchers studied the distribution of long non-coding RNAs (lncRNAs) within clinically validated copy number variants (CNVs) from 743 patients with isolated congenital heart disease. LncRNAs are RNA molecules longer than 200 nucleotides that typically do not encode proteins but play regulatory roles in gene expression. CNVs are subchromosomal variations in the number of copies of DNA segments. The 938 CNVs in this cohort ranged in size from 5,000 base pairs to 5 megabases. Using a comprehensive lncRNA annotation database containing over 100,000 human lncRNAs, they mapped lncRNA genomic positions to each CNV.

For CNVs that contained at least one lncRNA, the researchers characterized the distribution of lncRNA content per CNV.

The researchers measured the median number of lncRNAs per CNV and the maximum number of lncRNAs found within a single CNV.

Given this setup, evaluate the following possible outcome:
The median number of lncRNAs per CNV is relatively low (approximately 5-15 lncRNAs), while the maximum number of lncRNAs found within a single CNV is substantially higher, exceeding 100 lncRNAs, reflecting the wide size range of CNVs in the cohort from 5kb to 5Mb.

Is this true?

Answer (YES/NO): YES